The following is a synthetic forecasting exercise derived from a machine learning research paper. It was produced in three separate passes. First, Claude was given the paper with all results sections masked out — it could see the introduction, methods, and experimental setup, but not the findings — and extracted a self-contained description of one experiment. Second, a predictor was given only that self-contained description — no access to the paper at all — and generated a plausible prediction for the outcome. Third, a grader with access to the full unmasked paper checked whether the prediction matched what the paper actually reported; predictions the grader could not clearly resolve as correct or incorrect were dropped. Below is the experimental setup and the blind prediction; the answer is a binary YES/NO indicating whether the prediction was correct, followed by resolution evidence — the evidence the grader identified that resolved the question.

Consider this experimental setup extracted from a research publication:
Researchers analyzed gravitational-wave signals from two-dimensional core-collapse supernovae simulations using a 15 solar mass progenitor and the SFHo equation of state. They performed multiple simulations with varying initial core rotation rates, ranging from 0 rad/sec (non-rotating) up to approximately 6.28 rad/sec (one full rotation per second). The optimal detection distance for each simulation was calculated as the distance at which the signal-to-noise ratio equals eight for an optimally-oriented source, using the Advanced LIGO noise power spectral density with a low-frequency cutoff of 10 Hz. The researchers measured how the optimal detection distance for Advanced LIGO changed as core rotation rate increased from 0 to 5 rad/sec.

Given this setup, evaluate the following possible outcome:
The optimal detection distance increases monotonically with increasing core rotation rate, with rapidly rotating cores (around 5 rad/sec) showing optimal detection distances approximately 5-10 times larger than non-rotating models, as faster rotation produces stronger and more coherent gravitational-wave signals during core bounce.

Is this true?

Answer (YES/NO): NO